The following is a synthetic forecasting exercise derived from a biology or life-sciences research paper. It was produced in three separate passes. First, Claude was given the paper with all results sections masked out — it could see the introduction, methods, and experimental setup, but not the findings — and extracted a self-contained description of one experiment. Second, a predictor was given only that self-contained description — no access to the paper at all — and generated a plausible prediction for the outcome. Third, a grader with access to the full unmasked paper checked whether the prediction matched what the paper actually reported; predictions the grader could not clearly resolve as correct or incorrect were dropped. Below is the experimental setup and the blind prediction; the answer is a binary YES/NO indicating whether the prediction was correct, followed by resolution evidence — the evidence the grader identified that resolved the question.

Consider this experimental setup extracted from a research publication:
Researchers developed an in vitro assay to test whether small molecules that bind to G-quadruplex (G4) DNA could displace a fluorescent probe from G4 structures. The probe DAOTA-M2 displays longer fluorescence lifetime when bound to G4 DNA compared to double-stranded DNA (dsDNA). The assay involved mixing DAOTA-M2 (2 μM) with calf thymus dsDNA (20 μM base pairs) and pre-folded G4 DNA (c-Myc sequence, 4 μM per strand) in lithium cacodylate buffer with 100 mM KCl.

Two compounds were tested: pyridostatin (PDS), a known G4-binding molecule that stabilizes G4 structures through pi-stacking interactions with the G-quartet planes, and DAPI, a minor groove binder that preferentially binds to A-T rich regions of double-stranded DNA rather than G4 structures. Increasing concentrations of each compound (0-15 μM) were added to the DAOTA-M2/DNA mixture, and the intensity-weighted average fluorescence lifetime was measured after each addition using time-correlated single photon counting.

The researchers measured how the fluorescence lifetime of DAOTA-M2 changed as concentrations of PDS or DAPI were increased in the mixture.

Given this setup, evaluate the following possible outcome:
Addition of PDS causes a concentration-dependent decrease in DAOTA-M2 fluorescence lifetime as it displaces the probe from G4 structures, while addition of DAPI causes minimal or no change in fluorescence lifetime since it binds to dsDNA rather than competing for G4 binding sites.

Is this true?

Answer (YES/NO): YES